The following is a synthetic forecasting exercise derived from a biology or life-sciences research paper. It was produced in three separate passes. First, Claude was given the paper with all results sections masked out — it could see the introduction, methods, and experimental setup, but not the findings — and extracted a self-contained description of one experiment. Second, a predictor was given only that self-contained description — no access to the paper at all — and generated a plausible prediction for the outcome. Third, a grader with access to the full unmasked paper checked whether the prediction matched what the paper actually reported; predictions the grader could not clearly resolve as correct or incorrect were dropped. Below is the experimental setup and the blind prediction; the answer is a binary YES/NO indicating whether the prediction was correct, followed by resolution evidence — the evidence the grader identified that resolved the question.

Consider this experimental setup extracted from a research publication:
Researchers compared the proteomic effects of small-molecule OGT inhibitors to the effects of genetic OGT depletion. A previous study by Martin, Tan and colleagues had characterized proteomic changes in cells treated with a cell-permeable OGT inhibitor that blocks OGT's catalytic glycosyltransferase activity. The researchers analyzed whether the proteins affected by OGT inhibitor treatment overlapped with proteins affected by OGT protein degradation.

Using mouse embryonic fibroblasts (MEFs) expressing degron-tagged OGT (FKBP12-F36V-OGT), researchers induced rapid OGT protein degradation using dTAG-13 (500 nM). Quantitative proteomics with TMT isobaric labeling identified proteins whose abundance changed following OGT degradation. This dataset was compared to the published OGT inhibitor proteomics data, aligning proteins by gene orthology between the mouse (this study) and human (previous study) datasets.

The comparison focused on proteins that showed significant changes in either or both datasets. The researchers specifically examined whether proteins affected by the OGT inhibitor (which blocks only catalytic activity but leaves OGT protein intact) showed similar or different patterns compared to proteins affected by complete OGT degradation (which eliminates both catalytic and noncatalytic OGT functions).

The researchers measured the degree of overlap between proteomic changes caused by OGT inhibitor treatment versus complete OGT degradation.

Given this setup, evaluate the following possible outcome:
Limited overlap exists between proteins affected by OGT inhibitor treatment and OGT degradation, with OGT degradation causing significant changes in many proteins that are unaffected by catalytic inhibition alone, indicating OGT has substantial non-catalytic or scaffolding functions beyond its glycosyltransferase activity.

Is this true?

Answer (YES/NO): NO